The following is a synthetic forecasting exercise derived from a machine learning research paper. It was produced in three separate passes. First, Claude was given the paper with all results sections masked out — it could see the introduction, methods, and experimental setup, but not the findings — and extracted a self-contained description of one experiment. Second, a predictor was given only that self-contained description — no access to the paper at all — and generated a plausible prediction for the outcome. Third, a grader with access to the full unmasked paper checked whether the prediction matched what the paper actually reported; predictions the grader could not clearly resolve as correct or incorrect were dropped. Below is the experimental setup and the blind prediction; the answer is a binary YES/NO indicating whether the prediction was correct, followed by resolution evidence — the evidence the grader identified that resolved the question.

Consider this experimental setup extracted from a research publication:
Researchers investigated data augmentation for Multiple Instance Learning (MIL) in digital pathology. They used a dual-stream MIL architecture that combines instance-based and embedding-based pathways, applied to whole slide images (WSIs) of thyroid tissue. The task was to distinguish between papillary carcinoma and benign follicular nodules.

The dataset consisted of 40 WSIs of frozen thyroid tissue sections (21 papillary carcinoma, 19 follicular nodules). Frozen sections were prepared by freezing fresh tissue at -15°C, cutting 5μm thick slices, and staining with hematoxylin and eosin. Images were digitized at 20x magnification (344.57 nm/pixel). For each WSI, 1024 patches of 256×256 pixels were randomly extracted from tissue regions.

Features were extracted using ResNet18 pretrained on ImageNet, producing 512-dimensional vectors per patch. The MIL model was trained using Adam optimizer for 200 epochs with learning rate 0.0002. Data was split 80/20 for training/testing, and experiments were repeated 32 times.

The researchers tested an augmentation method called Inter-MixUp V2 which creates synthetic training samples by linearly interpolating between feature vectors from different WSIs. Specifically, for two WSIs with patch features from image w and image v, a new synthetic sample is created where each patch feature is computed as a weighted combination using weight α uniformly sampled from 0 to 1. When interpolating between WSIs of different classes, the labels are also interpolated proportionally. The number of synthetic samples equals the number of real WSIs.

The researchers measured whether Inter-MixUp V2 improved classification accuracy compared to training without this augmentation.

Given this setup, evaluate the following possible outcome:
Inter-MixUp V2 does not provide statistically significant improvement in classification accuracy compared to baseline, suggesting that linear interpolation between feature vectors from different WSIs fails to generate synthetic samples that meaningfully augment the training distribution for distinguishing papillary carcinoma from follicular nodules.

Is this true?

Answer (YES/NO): YES